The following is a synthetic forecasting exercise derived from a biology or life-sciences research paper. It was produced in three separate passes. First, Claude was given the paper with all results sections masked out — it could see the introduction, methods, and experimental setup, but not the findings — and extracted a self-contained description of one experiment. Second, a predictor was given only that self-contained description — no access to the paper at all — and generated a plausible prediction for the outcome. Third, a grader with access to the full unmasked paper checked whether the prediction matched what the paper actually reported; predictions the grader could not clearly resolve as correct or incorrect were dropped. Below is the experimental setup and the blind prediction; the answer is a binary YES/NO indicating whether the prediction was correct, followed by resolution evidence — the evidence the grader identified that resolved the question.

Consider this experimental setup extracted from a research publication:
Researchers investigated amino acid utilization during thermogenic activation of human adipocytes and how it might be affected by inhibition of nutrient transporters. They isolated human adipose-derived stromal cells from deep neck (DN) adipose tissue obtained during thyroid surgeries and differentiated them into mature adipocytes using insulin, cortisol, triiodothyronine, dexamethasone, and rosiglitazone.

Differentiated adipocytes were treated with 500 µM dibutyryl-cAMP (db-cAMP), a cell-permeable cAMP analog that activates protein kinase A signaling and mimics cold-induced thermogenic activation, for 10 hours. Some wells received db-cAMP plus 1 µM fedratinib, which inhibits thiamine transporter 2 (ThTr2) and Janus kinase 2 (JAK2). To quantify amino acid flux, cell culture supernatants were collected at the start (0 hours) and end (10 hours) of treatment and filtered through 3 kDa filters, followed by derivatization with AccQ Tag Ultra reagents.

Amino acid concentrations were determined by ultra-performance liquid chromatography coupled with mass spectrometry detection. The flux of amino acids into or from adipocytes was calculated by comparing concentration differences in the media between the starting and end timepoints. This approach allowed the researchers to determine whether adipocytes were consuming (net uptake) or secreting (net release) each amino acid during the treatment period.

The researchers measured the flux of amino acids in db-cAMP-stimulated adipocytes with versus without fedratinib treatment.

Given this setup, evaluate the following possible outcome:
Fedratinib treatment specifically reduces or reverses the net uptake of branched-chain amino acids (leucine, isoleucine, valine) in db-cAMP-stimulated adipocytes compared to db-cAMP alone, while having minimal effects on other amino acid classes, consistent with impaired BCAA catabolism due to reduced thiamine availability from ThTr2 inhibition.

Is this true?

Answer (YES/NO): NO